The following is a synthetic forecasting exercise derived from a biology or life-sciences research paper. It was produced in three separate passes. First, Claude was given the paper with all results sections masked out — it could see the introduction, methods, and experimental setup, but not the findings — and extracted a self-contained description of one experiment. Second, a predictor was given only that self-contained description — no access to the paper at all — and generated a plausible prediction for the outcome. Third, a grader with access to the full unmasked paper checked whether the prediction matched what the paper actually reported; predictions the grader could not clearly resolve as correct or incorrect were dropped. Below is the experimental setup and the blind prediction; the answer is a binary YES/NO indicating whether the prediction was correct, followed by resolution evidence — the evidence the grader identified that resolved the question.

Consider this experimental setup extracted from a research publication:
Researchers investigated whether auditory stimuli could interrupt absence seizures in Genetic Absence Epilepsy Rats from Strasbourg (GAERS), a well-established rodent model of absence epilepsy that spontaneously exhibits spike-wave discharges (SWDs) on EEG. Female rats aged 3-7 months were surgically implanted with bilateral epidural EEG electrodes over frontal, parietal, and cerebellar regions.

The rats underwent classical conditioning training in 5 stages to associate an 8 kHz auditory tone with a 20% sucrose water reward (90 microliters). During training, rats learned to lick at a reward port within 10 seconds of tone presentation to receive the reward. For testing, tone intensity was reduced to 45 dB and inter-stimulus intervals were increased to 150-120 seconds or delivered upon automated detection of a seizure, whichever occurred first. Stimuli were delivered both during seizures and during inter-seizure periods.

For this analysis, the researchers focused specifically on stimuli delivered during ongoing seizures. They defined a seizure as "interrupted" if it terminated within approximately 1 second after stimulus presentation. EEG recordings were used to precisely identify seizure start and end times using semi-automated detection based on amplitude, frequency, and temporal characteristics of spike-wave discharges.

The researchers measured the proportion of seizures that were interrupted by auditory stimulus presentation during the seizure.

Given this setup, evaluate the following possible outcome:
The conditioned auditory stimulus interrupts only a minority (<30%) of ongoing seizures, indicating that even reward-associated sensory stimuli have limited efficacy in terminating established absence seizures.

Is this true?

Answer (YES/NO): NO